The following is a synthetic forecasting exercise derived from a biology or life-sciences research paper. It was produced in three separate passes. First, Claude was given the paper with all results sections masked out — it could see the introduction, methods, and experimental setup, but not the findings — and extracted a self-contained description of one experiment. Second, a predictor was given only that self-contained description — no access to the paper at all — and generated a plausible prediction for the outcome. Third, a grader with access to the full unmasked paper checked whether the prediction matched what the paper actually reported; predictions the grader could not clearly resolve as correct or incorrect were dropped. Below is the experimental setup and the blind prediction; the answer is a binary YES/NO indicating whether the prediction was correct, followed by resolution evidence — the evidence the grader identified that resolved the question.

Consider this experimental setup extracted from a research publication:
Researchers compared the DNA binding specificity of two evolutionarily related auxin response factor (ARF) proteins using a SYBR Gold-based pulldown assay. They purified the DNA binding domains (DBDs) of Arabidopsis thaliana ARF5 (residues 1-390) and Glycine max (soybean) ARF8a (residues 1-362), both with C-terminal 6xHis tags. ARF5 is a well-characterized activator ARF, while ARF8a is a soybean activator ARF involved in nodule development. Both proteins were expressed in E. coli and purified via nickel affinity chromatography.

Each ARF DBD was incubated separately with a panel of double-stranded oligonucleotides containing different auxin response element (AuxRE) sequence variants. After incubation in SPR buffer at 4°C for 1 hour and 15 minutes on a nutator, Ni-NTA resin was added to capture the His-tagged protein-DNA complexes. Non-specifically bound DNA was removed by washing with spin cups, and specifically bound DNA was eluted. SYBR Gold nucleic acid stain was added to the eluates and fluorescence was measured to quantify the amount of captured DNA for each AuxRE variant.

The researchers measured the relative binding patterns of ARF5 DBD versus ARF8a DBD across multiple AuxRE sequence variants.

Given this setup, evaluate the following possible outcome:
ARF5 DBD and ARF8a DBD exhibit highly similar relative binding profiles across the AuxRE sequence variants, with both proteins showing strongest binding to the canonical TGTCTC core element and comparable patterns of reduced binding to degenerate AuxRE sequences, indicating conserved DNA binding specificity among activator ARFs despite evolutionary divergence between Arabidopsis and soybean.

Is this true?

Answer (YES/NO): NO